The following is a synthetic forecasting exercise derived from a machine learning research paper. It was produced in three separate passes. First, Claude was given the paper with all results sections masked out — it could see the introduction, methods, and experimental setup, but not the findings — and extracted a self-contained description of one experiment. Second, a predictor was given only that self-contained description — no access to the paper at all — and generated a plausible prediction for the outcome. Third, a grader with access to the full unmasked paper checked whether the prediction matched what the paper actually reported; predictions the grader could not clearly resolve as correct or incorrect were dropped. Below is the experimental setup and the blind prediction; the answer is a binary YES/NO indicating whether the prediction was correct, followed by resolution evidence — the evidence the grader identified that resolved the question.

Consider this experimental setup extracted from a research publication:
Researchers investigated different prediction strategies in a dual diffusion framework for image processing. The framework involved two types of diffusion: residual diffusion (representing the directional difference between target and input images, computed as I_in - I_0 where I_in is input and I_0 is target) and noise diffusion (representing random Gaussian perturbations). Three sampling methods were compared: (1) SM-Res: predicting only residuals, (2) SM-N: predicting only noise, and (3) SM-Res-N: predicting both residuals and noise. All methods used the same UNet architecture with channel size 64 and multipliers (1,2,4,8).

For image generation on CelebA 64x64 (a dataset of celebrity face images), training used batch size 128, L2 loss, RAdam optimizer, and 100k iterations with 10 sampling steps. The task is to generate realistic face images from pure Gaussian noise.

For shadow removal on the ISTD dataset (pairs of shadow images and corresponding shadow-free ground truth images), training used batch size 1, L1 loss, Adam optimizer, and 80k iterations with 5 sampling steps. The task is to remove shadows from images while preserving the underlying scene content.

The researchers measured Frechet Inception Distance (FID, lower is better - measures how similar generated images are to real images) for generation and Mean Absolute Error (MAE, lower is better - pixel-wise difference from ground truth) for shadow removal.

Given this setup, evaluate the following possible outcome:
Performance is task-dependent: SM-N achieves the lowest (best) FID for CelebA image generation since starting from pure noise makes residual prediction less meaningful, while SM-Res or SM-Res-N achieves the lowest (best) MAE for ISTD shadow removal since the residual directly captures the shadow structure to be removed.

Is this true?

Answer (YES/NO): YES